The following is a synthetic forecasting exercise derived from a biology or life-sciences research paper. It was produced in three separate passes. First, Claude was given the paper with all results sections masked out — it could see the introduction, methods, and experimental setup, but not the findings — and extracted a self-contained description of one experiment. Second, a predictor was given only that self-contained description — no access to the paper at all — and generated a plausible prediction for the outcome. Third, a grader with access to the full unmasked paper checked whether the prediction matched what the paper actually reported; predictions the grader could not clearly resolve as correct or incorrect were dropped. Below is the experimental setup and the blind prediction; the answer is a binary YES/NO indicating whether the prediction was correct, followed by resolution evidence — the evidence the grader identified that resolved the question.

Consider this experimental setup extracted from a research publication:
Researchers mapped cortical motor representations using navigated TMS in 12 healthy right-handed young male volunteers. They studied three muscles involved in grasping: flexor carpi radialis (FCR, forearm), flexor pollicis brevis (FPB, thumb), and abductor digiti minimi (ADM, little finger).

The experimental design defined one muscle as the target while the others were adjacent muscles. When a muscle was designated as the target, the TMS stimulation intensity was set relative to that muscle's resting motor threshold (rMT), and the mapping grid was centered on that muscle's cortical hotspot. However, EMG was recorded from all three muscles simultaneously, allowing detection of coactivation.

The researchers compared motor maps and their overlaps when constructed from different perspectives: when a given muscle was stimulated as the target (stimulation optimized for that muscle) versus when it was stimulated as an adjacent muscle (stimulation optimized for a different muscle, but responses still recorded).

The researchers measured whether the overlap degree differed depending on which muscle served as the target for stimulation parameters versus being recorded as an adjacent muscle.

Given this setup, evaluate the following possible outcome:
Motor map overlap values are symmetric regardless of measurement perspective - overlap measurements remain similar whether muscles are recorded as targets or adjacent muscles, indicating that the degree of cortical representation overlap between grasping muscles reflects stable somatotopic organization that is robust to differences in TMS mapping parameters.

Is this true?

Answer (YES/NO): NO